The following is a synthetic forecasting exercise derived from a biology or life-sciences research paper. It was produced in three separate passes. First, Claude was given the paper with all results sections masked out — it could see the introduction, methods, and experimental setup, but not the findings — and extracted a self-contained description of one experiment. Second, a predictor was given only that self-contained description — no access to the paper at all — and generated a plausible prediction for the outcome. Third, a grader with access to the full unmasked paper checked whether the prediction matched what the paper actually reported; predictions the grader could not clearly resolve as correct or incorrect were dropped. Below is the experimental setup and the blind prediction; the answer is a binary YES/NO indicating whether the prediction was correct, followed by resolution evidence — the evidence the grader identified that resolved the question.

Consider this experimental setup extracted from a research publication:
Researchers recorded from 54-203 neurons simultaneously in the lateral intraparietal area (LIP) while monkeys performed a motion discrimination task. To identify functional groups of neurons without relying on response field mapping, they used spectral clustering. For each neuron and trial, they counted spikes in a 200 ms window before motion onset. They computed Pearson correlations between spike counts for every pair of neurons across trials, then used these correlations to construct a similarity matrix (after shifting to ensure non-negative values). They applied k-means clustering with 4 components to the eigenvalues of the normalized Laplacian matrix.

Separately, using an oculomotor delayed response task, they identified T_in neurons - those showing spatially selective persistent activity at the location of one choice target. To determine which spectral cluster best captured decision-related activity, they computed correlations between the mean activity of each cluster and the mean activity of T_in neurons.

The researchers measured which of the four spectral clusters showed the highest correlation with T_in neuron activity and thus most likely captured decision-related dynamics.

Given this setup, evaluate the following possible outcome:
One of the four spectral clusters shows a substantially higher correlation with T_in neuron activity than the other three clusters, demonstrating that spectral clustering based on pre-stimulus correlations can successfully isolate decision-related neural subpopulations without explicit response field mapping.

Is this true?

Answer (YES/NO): NO